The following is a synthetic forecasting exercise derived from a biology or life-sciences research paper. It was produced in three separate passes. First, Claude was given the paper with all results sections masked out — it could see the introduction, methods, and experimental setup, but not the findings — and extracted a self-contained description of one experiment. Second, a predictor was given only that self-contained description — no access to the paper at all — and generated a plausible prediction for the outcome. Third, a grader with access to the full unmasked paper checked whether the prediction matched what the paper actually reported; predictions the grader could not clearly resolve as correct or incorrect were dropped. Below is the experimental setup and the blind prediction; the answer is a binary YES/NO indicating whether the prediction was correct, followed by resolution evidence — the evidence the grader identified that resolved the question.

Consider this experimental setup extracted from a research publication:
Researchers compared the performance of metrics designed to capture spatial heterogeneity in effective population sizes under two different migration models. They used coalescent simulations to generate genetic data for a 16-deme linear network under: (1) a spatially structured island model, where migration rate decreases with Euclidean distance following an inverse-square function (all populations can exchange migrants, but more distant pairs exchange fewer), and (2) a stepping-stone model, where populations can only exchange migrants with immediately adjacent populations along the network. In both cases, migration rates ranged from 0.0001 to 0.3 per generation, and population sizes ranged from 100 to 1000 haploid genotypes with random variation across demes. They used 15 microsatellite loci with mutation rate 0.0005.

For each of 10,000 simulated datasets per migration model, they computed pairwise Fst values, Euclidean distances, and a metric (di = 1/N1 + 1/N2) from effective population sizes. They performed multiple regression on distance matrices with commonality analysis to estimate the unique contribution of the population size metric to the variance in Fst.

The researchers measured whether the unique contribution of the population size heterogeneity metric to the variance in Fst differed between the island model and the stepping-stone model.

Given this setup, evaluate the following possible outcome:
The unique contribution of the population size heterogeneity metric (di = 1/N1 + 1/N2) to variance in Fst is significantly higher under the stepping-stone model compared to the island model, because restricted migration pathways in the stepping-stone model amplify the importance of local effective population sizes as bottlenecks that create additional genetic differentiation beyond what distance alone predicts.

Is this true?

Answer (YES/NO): NO